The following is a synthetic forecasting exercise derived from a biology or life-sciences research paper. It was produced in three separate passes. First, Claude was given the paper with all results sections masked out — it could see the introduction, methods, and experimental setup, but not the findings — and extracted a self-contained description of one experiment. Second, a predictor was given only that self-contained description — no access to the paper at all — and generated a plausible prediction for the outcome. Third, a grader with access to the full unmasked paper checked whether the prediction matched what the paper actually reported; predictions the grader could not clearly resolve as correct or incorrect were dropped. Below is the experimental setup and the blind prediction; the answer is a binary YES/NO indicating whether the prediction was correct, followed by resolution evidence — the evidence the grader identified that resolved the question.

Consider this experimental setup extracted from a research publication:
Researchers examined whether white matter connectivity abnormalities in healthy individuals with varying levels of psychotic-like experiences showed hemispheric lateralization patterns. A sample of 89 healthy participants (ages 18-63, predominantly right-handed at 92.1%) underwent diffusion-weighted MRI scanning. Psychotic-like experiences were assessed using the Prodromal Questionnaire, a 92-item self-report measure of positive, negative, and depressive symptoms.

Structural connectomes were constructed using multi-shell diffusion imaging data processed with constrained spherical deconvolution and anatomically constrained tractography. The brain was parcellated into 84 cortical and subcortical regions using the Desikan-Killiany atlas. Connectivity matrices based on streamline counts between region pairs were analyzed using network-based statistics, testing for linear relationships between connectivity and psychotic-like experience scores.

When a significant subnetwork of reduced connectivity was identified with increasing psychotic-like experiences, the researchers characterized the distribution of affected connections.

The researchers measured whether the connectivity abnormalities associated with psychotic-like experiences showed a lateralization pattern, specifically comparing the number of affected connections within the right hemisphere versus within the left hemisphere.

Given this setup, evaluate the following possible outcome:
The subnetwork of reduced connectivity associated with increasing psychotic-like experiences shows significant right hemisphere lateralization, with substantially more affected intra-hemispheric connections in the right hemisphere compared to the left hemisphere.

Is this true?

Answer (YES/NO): YES